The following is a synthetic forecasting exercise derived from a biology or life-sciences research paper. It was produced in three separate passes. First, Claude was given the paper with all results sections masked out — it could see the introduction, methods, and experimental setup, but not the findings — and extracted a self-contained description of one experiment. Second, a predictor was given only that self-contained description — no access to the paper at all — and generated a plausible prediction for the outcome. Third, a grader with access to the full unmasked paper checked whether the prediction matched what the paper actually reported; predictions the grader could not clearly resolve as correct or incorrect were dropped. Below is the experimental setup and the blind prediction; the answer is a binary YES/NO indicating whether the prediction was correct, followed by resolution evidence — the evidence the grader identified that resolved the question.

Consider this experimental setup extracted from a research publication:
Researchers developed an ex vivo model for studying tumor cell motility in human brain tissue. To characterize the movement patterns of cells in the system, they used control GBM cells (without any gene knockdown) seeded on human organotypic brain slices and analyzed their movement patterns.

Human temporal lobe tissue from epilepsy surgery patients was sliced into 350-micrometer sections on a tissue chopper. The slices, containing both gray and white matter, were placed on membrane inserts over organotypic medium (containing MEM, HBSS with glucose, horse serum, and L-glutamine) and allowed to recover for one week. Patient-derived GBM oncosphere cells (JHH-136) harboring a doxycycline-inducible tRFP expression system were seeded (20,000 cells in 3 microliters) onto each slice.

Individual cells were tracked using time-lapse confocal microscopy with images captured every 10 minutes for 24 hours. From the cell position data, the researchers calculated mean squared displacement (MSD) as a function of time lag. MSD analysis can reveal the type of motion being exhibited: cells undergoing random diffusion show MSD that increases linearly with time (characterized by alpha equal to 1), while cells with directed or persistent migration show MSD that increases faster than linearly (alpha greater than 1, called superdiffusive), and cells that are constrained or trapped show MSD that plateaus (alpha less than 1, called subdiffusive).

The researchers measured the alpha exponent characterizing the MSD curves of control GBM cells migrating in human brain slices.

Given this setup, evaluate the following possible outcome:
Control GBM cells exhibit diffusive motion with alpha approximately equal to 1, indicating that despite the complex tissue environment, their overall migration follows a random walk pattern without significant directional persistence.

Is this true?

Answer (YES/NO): NO